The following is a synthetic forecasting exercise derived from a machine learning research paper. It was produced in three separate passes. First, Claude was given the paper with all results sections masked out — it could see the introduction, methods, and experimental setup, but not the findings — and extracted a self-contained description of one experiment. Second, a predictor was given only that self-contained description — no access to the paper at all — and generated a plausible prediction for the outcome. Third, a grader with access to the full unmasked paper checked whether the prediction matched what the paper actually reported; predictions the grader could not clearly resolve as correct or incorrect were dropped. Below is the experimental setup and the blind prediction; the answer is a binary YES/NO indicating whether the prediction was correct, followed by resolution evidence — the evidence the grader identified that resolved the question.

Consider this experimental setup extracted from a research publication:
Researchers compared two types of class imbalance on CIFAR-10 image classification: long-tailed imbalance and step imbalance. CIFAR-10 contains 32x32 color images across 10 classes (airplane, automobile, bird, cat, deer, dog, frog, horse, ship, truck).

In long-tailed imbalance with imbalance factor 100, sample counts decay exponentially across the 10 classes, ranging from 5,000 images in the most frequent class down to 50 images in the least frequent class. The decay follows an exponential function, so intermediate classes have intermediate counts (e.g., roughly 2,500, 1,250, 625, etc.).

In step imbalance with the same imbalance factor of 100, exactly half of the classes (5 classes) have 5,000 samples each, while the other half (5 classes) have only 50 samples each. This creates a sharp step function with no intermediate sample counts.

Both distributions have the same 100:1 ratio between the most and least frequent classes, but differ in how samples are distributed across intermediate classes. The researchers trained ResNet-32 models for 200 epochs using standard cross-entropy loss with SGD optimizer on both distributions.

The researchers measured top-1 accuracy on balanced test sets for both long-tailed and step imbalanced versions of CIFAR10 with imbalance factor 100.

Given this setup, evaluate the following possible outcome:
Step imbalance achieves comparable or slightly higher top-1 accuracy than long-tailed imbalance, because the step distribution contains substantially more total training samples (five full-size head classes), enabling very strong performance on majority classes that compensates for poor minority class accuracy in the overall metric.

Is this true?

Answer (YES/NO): NO